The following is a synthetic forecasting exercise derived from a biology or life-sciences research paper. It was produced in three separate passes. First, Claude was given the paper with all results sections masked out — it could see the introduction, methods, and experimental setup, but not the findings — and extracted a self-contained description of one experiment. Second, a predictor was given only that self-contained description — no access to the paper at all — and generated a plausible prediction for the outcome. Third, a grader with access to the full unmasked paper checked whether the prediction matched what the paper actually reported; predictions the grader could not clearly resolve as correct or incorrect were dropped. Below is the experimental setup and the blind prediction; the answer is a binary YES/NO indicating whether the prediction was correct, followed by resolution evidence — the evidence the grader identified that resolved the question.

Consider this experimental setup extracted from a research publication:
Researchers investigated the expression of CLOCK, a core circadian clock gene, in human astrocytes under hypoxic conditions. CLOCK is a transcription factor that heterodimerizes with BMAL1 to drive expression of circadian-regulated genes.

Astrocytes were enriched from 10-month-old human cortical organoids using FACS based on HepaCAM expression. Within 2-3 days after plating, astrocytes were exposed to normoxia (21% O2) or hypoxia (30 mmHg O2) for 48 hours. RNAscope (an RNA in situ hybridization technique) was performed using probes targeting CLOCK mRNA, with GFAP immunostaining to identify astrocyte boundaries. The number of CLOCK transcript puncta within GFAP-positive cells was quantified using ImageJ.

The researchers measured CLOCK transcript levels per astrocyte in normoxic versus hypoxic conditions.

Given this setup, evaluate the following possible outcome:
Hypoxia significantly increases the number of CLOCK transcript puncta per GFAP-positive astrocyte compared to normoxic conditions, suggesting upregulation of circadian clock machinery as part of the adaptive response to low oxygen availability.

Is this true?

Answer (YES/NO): NO